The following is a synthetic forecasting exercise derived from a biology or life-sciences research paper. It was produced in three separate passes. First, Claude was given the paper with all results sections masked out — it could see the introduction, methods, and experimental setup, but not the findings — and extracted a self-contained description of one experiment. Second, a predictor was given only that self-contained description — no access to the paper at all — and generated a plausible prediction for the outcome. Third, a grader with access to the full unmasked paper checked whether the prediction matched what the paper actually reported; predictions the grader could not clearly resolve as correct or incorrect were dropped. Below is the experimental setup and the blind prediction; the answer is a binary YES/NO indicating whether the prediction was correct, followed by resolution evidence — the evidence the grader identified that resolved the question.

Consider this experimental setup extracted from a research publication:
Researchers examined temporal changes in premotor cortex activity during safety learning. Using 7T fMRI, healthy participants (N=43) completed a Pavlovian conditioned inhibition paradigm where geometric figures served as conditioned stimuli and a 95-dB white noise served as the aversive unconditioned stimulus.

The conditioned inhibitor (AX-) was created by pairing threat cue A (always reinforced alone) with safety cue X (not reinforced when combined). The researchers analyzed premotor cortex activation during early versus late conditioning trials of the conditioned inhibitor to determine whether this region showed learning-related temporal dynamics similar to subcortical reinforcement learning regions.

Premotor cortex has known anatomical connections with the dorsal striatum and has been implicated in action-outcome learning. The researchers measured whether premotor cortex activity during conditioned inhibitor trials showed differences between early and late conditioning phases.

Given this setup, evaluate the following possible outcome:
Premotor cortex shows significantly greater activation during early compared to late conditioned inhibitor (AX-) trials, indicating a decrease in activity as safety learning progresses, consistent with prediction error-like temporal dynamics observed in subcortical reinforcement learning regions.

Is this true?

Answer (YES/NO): YES